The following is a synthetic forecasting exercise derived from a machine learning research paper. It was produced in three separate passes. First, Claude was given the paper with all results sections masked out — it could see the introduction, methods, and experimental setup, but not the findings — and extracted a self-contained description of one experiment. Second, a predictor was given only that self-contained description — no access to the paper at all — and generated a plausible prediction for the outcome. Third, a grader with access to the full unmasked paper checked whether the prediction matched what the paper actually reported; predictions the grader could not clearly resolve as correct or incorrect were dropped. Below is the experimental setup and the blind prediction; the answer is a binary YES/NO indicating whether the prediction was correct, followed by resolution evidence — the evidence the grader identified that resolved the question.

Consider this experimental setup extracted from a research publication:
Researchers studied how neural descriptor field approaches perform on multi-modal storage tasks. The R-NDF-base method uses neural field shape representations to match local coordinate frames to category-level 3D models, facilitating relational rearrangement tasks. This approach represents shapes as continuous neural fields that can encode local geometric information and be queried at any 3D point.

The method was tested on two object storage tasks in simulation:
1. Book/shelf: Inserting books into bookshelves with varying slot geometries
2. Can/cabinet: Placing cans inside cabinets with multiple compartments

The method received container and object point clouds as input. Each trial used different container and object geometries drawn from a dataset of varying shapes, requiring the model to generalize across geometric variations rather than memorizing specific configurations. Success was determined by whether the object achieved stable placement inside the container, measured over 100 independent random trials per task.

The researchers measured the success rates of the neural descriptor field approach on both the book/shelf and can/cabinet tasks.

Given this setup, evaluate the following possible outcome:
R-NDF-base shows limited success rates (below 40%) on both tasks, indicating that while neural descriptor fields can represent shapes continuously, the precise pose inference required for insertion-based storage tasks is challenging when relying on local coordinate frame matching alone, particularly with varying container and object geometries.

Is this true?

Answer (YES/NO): YES